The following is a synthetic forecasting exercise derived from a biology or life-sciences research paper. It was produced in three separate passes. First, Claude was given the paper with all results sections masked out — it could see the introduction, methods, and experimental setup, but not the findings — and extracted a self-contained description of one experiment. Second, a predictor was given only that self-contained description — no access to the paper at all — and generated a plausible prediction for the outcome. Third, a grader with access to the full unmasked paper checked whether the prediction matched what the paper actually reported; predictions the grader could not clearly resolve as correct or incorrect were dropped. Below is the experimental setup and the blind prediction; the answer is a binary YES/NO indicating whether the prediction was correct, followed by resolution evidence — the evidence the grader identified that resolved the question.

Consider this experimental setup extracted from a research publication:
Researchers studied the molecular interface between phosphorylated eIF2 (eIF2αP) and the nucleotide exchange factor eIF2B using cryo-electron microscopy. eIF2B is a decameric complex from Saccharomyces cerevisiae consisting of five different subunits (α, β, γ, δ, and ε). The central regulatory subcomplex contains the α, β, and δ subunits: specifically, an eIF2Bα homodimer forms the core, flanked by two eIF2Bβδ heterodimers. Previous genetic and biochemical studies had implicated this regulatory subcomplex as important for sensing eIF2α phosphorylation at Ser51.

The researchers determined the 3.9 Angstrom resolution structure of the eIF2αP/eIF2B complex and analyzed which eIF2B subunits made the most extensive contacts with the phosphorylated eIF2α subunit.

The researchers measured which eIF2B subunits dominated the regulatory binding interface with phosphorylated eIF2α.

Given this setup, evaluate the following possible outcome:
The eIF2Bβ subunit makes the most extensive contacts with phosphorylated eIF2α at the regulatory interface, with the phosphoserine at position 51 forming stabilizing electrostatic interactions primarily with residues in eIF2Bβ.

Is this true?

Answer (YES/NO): NO